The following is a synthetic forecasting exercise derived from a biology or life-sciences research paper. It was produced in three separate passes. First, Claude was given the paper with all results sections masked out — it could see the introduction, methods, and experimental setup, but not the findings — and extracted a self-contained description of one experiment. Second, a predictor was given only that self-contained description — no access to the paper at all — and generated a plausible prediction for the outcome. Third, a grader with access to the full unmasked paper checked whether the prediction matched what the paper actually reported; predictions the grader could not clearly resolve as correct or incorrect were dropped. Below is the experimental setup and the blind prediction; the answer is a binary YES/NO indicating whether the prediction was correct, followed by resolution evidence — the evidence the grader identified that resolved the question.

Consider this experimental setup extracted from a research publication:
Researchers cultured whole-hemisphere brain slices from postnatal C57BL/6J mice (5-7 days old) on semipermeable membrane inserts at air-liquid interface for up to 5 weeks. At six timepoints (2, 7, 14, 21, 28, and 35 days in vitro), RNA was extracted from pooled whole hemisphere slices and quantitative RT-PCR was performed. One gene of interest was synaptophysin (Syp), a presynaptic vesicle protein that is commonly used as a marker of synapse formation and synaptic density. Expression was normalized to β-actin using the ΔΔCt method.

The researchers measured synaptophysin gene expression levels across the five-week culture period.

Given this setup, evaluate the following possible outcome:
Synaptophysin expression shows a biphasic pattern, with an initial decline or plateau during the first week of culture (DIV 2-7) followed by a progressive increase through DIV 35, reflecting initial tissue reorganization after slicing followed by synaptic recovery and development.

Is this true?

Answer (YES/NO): NO